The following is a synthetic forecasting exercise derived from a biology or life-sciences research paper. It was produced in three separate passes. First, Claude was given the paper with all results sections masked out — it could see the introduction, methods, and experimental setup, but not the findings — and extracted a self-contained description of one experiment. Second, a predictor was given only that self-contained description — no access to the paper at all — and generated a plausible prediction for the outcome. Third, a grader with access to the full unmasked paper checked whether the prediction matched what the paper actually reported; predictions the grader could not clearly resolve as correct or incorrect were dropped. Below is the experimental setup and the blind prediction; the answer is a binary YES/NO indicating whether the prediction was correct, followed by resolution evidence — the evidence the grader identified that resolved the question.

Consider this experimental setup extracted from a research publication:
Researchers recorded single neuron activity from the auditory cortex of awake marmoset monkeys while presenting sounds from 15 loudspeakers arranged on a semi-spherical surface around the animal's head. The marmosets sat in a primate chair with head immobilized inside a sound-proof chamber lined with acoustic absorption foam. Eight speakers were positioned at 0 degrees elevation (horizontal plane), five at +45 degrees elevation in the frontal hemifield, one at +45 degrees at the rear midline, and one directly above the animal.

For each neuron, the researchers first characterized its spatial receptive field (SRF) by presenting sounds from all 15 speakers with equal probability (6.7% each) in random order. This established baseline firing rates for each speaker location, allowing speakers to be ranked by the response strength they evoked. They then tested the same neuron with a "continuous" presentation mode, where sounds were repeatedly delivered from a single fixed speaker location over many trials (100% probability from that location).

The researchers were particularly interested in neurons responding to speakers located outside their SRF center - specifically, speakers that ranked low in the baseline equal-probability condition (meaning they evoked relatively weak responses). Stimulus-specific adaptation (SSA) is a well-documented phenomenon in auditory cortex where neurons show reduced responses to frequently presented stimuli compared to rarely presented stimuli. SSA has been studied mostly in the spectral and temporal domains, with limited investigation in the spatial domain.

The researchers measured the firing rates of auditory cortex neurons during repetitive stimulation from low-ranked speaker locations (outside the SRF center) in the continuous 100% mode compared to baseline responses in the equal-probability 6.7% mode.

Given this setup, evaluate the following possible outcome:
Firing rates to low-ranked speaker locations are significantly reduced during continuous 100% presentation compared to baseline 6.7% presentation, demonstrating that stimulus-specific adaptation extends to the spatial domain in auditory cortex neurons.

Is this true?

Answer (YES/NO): NO